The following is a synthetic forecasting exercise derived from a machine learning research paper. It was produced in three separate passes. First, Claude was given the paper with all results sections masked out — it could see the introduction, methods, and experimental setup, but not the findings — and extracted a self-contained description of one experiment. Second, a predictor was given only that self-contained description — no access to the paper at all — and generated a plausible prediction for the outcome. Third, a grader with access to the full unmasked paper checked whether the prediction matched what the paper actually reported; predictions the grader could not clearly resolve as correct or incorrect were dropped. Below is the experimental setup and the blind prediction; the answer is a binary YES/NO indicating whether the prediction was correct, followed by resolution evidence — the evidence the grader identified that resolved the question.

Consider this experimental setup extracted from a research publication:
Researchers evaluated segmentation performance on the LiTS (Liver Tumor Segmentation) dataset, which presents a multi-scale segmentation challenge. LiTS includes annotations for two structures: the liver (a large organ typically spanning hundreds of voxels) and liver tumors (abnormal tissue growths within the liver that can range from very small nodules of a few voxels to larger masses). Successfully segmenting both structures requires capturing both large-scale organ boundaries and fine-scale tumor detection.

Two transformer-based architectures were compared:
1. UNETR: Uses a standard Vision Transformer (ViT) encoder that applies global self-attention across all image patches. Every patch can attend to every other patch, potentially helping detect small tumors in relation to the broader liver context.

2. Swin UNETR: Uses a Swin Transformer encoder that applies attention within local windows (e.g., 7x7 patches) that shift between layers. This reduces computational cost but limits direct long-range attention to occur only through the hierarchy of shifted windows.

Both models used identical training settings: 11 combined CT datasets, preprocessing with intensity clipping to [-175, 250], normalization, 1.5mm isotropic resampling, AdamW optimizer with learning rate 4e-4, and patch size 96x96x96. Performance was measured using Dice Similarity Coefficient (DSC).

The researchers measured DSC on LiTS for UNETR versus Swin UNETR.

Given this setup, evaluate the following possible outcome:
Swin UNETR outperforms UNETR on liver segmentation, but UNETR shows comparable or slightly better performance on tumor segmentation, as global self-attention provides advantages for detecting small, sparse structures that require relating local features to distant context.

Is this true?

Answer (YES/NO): NO